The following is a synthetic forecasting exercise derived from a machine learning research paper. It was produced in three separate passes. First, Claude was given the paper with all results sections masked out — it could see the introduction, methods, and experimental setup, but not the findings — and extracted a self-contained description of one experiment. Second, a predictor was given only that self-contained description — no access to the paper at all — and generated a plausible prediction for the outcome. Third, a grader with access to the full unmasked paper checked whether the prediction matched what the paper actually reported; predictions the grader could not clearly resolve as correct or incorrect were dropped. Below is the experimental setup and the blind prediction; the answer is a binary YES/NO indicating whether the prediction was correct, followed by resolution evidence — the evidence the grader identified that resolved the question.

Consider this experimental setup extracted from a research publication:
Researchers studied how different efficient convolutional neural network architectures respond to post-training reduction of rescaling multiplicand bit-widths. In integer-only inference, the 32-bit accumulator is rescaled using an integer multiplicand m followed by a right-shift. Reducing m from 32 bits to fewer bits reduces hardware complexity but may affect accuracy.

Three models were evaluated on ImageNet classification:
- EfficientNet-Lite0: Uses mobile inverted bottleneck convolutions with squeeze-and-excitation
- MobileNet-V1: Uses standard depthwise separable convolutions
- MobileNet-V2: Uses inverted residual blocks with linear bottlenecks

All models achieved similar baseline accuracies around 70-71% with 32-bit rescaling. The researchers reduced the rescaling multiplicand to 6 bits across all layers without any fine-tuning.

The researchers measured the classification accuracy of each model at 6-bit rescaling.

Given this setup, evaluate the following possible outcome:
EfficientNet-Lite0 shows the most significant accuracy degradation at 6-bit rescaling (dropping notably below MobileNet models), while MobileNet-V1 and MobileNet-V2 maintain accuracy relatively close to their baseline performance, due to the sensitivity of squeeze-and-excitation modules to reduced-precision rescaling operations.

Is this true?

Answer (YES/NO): YES